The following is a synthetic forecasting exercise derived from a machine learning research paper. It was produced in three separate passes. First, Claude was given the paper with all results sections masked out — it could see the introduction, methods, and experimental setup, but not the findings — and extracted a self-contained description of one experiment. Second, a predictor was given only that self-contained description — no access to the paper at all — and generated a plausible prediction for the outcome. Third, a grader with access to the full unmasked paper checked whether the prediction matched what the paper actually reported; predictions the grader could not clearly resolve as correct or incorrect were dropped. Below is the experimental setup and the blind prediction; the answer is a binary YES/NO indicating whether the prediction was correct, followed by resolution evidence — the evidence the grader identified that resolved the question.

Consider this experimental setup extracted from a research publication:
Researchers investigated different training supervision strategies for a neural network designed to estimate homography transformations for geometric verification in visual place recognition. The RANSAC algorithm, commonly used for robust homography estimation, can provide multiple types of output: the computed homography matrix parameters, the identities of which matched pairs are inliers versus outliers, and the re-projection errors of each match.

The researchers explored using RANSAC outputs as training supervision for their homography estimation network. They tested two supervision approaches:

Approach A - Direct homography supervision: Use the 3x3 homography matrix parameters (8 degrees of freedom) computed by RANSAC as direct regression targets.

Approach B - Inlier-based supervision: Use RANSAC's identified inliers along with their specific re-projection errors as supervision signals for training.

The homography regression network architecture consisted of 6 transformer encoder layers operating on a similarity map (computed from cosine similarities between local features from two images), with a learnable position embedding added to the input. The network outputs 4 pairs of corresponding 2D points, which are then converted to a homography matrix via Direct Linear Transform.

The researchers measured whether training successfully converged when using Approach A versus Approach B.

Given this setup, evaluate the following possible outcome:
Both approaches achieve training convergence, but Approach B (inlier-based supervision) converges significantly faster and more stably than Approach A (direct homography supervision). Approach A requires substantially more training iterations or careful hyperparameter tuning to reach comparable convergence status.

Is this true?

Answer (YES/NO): NO